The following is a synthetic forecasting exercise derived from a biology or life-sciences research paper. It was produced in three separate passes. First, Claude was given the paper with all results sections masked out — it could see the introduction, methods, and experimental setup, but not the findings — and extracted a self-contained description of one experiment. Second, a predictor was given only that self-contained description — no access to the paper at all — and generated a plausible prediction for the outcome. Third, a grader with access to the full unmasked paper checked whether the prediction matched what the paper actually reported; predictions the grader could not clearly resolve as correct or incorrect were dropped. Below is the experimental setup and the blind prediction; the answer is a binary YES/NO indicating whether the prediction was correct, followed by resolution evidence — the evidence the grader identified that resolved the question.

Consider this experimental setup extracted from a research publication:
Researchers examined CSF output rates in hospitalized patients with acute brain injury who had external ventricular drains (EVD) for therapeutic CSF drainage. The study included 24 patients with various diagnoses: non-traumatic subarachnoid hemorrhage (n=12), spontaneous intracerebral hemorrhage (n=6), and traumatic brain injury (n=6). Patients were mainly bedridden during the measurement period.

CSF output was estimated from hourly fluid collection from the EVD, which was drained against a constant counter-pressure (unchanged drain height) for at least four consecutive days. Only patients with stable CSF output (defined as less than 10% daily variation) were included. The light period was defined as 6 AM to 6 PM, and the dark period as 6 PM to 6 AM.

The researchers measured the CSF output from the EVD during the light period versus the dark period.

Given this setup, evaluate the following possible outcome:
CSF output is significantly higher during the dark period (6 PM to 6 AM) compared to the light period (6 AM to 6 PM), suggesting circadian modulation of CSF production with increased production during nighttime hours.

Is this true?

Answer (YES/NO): YES